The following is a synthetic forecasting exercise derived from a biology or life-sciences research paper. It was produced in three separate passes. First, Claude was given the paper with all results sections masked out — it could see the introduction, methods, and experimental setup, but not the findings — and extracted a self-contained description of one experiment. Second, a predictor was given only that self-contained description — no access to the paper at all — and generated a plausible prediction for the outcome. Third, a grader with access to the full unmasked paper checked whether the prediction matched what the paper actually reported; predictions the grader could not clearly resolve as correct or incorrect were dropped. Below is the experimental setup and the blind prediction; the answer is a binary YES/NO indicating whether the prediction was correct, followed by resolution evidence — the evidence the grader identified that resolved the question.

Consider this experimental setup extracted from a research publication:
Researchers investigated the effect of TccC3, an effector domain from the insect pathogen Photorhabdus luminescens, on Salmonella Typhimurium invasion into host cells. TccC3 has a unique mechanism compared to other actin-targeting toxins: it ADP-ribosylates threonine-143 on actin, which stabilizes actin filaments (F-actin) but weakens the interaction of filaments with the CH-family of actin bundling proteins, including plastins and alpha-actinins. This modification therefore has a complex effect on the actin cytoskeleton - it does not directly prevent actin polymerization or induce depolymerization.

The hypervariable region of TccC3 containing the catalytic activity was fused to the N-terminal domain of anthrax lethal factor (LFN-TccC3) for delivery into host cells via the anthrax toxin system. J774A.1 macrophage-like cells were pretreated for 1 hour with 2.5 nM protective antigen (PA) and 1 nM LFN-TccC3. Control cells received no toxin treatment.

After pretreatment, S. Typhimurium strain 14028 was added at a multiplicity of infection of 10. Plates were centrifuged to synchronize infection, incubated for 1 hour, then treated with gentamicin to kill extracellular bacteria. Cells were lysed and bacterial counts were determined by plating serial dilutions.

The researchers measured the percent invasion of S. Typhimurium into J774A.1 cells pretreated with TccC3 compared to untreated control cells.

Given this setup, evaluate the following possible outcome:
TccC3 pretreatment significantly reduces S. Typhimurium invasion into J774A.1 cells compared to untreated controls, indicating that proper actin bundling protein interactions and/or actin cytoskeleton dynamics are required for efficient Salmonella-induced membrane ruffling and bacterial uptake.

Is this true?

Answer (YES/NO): YES